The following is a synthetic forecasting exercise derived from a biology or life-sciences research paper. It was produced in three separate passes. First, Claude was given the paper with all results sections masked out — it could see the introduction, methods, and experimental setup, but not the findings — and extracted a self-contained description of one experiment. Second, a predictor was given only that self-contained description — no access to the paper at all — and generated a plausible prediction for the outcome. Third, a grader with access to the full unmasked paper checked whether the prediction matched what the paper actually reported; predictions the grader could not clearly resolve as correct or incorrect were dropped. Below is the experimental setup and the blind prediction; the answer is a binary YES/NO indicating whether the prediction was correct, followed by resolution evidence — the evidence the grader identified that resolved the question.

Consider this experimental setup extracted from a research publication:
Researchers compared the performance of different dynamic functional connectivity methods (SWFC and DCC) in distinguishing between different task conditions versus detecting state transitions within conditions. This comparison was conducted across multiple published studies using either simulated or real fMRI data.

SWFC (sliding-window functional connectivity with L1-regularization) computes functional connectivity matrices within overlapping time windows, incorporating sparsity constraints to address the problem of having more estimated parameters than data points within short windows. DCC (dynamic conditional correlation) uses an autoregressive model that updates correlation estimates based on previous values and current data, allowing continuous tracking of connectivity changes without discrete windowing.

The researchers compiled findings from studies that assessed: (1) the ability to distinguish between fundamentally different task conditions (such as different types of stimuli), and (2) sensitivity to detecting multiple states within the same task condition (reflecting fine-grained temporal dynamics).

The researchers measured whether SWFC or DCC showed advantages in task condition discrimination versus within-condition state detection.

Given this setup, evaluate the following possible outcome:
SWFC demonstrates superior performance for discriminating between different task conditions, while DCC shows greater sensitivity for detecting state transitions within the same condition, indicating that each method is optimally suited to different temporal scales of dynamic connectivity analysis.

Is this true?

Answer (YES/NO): YES